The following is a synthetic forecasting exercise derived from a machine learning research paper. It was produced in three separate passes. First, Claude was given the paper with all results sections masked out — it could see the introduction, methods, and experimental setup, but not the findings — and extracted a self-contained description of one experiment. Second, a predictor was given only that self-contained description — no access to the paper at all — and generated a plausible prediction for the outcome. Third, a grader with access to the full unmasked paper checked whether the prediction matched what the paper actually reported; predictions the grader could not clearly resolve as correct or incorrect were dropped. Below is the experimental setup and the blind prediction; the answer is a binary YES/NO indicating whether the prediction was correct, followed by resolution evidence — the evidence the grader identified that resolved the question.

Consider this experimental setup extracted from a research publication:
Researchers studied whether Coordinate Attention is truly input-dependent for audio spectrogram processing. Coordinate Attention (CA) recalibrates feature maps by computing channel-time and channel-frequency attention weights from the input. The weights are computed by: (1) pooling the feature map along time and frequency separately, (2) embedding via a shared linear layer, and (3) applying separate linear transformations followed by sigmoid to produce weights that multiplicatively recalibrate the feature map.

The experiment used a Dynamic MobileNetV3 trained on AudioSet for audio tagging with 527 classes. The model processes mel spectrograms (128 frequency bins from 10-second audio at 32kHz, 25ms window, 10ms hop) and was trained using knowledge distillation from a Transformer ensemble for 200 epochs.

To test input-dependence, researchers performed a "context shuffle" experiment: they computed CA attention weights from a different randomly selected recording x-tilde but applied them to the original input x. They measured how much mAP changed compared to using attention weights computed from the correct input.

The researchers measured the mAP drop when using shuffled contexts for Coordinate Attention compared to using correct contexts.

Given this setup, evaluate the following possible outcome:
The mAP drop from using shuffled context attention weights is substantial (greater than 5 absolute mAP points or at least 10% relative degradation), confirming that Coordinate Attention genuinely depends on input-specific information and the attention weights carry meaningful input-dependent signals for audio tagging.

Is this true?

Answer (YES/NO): YES